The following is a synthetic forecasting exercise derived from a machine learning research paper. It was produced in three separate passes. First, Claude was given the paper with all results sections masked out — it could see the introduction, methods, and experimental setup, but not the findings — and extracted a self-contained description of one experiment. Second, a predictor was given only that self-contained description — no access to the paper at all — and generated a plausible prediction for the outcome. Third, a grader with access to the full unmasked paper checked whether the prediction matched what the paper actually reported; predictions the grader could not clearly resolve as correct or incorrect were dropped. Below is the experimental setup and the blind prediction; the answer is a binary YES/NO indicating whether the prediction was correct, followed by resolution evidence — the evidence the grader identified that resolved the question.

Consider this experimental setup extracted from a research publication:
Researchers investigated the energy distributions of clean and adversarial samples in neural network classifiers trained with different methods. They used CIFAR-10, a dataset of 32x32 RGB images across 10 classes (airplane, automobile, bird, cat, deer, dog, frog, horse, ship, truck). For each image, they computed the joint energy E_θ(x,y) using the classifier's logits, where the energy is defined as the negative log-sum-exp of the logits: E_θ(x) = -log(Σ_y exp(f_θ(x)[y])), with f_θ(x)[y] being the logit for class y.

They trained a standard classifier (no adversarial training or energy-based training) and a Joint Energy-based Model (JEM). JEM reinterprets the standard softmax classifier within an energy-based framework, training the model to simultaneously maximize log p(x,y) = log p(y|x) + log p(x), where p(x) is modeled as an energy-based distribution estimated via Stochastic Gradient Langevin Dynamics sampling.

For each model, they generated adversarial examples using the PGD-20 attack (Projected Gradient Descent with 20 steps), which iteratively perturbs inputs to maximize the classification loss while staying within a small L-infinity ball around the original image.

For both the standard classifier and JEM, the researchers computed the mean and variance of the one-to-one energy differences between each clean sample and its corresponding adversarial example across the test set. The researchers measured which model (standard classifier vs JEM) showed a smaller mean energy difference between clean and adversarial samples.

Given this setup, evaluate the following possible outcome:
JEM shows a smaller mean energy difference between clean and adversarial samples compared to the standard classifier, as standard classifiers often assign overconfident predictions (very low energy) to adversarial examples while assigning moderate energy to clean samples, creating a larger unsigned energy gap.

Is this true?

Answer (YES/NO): YES